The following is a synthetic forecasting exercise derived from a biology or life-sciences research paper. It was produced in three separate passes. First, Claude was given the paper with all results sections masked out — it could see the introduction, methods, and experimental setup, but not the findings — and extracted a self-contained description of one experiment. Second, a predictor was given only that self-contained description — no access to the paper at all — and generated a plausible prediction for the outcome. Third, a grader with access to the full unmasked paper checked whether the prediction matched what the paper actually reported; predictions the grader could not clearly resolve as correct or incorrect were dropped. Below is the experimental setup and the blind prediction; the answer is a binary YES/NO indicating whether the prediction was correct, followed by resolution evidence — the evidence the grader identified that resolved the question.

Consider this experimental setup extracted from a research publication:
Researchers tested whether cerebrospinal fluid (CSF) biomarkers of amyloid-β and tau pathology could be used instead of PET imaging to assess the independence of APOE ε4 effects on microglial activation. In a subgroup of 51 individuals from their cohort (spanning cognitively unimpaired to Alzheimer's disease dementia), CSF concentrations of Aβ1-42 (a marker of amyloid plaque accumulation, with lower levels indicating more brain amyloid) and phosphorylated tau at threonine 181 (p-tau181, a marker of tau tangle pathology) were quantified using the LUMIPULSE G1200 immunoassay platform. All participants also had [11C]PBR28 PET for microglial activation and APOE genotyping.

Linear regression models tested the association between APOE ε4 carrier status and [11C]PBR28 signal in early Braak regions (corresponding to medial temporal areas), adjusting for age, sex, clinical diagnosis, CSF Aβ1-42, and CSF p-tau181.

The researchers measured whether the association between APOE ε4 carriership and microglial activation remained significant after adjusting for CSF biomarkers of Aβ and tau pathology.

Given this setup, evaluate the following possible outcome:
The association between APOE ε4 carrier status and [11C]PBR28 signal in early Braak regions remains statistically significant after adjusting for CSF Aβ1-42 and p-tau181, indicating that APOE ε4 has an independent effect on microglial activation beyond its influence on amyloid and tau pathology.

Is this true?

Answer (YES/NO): YES